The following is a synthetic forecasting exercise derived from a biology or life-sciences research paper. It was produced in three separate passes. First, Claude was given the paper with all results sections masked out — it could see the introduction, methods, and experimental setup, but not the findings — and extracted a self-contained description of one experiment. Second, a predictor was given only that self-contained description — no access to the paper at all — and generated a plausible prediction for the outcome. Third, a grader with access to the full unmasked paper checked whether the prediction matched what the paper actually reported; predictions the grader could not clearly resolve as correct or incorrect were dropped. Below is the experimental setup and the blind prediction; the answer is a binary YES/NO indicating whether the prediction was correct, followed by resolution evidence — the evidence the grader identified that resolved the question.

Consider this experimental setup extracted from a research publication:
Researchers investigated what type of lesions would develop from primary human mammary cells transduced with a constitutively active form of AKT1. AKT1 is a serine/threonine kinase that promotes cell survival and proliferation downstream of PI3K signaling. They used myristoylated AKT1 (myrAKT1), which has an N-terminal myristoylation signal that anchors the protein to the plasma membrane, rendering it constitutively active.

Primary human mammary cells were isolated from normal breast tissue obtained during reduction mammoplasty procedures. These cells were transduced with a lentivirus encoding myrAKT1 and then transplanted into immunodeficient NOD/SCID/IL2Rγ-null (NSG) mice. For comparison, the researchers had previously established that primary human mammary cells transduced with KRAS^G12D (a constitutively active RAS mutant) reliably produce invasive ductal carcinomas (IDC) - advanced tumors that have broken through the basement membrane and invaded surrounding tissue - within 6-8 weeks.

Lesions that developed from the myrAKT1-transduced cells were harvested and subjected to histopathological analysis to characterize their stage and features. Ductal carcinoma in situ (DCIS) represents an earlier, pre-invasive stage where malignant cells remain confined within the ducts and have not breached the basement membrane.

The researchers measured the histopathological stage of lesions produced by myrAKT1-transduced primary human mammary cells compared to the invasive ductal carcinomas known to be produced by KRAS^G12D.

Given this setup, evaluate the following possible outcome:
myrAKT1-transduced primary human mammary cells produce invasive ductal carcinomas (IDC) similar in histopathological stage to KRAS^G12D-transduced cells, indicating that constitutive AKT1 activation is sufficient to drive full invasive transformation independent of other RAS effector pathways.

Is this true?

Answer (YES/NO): NO